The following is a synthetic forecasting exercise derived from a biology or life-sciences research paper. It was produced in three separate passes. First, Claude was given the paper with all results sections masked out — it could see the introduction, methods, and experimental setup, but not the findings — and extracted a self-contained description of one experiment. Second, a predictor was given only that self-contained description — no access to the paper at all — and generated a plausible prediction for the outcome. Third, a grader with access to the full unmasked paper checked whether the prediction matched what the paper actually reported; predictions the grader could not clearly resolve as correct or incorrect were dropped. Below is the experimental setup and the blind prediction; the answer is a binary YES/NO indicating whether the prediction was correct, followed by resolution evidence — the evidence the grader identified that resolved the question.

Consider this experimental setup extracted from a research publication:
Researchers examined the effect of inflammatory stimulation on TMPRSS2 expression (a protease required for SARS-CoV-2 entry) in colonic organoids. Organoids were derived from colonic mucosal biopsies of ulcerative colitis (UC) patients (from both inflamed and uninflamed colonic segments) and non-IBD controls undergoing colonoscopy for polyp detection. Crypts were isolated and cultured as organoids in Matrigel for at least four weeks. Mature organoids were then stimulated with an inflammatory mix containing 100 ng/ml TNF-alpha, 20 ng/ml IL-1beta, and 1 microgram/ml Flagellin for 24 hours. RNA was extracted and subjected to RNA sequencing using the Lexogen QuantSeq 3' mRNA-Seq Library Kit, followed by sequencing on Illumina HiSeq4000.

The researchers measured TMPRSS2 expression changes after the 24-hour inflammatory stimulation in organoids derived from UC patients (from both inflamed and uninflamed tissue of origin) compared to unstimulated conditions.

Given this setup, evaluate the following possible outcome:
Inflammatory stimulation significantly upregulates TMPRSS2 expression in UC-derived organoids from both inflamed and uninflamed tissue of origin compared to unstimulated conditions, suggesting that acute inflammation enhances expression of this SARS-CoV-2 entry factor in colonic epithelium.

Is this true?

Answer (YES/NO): YES